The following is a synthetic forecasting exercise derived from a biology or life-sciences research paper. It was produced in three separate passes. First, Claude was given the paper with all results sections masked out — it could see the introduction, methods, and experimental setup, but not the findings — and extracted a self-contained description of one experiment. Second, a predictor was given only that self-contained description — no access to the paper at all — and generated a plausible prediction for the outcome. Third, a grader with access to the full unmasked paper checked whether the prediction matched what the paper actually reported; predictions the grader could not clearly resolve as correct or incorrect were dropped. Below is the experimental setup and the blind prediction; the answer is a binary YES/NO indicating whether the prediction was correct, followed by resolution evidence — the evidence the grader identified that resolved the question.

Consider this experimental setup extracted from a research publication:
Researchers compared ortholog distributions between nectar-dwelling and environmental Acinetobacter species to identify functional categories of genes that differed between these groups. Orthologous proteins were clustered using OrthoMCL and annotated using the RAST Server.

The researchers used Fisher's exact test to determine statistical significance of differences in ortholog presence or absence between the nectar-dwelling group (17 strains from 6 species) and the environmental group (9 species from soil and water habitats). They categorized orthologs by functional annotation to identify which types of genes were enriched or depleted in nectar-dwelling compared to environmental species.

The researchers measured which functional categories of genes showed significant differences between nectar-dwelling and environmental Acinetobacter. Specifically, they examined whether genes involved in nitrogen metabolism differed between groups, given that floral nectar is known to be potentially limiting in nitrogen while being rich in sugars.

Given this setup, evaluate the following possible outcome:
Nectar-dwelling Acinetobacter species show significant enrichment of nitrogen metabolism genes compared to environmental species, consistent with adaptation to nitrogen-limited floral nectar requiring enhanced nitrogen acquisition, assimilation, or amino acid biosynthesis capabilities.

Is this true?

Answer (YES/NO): NO